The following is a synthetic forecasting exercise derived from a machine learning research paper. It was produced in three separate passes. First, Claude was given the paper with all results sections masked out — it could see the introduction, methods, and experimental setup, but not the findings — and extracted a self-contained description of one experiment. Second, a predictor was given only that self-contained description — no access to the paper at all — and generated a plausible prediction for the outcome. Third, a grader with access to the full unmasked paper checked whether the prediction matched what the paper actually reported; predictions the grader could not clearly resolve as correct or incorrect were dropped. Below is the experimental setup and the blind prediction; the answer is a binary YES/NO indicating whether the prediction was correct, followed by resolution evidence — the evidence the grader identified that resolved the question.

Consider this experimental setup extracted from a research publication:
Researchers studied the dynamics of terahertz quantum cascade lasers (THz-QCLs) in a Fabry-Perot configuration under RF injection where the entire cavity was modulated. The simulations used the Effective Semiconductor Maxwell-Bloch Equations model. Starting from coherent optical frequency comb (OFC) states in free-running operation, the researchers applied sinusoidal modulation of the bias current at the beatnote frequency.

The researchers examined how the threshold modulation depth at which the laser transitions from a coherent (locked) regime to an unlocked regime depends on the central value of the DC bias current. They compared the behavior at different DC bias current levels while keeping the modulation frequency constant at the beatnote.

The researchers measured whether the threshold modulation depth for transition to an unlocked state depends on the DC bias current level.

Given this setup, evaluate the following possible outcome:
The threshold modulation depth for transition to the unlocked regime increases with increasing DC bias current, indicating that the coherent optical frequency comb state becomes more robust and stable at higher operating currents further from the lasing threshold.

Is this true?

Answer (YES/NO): NO